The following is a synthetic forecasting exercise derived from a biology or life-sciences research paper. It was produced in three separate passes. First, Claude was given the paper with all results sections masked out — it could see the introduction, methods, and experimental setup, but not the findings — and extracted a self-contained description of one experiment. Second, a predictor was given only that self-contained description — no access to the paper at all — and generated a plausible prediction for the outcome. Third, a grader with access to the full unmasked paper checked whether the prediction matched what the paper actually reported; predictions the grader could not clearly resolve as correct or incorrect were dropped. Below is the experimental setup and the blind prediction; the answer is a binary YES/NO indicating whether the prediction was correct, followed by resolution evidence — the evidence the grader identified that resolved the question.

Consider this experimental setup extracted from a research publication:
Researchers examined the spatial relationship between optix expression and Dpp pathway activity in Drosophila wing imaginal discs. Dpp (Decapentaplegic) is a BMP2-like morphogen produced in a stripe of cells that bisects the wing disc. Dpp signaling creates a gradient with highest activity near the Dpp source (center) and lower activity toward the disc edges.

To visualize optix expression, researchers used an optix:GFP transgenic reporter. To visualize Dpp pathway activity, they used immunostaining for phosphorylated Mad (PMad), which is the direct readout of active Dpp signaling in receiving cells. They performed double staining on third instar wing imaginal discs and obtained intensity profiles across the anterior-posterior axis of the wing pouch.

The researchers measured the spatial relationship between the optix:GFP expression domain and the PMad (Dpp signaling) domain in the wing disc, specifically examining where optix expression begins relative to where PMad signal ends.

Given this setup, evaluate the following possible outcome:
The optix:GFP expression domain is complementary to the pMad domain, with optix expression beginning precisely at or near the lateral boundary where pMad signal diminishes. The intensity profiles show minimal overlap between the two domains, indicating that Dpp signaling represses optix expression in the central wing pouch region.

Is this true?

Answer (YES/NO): YES